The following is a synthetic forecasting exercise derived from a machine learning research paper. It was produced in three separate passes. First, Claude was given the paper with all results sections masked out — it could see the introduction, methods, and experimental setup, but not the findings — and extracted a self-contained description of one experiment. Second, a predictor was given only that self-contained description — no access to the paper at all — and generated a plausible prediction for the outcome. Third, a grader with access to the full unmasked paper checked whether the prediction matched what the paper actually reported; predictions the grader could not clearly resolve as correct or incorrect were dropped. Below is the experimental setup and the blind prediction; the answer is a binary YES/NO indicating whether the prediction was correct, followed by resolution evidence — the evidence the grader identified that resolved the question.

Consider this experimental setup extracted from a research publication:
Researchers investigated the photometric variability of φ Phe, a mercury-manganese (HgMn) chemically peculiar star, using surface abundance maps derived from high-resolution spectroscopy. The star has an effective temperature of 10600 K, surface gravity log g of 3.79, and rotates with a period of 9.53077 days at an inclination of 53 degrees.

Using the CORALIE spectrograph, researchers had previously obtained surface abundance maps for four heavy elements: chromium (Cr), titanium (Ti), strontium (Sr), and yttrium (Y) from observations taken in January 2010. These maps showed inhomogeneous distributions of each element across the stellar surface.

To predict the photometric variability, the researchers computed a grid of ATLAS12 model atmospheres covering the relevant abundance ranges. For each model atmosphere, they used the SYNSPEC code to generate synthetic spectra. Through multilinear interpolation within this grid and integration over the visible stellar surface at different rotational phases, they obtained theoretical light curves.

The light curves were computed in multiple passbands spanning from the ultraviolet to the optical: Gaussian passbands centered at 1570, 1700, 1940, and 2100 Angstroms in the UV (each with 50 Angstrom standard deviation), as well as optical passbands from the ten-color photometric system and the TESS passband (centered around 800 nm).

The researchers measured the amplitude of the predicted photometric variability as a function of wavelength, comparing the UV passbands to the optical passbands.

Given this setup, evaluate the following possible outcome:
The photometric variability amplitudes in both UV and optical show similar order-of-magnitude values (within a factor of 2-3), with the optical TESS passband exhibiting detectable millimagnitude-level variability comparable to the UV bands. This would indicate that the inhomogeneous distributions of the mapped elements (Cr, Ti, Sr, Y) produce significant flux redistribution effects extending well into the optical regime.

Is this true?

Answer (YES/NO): YES